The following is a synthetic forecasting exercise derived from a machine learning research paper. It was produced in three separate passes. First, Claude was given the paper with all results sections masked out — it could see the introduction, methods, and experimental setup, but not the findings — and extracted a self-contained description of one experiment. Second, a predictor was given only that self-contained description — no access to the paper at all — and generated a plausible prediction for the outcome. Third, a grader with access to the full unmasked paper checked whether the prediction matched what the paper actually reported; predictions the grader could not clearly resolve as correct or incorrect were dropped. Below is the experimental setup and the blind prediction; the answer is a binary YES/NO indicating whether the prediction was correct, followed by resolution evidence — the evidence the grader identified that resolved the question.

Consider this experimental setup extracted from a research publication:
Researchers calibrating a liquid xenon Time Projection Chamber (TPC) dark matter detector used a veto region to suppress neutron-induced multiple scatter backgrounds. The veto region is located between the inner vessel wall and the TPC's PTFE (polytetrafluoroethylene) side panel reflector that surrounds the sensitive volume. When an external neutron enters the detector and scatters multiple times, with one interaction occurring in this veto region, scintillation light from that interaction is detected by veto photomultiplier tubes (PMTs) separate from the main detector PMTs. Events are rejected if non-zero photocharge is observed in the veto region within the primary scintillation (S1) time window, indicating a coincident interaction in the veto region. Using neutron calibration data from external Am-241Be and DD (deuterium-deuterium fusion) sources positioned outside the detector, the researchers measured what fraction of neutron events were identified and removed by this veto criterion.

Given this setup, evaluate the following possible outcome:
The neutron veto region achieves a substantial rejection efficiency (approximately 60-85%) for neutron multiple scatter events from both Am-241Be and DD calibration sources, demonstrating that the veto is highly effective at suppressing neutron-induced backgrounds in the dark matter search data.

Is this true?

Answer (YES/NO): NO